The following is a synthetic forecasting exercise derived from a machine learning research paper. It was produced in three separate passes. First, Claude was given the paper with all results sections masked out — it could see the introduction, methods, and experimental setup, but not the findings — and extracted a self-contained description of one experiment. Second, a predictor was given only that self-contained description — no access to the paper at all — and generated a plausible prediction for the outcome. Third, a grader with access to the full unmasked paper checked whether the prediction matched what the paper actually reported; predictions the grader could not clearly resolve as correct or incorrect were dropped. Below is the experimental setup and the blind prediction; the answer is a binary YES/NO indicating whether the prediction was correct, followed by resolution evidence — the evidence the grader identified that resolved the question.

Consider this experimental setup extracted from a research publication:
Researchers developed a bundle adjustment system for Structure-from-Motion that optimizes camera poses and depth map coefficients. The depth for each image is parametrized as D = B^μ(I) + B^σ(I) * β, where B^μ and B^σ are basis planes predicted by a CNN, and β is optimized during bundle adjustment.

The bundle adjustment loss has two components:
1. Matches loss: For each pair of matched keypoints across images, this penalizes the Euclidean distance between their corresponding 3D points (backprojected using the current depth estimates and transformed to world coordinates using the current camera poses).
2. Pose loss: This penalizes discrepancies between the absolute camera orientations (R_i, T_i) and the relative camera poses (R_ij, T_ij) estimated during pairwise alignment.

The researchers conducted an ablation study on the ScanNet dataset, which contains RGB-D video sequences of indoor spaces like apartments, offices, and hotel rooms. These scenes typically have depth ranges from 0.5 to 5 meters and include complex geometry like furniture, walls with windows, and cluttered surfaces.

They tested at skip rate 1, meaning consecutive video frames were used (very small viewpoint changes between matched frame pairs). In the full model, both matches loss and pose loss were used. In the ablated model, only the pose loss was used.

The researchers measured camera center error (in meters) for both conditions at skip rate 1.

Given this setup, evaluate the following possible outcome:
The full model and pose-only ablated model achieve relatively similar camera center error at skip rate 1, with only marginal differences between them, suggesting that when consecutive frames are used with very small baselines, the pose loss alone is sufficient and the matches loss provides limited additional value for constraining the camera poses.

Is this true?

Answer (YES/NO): YES